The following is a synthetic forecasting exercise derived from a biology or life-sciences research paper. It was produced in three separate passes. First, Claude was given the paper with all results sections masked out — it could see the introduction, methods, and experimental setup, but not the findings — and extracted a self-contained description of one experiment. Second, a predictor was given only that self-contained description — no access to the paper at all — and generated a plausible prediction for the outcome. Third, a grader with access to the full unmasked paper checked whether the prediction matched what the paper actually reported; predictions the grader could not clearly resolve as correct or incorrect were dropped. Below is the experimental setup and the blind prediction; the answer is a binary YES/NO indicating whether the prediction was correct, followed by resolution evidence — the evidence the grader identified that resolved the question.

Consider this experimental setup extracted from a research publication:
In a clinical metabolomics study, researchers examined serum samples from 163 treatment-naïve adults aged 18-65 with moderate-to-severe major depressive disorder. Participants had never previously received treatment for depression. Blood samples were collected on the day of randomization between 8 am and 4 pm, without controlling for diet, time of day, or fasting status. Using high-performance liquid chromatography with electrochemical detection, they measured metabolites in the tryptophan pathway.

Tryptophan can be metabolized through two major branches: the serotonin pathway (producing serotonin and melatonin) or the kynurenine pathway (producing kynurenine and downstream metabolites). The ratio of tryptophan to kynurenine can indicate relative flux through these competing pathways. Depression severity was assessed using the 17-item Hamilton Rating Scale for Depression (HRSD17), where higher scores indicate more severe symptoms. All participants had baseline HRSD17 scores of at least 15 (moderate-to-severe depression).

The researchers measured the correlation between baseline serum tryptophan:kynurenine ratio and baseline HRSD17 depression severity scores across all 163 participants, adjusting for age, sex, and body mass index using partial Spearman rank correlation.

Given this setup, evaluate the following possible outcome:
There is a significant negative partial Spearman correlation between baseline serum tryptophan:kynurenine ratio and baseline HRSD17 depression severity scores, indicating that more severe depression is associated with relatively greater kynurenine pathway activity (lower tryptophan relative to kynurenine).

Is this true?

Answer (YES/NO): NO